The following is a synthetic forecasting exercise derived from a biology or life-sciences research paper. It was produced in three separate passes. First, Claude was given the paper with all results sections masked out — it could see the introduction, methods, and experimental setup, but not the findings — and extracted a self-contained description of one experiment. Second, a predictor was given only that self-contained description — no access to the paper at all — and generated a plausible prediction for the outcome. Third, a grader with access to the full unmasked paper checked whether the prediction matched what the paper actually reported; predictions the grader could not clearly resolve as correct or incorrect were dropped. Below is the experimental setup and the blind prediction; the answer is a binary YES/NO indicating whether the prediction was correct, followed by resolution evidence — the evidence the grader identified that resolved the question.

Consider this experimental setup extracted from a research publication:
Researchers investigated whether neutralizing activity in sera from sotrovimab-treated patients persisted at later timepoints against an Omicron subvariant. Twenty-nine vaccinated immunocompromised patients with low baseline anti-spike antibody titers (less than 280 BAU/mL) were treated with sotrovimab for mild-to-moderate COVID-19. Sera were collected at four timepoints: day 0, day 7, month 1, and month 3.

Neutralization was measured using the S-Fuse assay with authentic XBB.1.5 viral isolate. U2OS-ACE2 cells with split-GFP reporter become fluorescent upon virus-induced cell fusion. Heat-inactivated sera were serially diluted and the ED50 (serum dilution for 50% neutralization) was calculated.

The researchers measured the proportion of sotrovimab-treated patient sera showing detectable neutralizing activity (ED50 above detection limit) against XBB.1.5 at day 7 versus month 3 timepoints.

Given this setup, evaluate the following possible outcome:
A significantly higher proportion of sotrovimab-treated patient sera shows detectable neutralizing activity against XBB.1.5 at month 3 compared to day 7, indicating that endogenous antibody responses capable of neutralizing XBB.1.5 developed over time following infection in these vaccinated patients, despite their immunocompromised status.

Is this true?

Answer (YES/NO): NO